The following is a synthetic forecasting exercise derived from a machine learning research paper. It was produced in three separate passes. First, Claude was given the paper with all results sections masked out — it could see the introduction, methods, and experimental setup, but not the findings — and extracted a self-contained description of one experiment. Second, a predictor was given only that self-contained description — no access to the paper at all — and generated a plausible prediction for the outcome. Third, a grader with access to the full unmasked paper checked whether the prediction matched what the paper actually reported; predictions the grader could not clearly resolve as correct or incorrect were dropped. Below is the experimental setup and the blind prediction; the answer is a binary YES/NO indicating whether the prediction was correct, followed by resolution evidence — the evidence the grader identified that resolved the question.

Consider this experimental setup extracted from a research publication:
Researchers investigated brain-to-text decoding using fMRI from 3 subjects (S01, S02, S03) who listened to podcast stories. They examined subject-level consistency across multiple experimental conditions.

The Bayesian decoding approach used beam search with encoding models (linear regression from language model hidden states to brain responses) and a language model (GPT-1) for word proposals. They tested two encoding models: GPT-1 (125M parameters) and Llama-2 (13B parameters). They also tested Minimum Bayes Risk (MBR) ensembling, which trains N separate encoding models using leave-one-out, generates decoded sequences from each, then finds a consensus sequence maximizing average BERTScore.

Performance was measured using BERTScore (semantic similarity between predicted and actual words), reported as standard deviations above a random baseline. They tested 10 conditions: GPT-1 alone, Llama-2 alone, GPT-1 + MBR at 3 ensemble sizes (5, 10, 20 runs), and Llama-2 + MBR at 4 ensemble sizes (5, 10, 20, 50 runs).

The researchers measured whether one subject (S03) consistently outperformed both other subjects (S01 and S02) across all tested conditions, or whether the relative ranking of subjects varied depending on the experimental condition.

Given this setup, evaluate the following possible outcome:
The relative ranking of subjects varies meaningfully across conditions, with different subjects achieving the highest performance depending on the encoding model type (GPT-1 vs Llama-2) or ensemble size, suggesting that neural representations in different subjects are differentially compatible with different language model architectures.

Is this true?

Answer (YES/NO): NO